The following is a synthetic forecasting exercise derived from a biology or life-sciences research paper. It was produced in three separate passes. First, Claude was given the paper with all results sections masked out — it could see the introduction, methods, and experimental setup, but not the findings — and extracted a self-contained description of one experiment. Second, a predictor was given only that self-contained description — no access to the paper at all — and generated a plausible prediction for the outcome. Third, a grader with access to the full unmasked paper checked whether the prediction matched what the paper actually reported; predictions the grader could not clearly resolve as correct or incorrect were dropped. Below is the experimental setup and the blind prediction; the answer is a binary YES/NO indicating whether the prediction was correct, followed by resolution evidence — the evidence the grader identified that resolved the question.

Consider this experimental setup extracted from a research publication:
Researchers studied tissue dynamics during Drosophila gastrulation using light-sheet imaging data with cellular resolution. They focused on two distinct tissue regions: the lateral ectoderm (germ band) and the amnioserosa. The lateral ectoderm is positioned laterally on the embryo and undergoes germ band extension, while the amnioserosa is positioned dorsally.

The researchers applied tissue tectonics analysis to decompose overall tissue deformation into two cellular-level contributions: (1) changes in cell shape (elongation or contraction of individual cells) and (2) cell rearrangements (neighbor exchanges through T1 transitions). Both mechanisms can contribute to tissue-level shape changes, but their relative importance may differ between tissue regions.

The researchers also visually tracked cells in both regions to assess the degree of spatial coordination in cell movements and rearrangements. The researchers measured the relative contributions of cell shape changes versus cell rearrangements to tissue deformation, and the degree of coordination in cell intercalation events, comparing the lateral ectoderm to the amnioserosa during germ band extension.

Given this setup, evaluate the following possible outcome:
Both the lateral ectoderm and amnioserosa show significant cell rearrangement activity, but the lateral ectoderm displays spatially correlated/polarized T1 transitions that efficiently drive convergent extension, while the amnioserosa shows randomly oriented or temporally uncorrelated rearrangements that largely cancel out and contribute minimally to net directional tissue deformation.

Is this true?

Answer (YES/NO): NO